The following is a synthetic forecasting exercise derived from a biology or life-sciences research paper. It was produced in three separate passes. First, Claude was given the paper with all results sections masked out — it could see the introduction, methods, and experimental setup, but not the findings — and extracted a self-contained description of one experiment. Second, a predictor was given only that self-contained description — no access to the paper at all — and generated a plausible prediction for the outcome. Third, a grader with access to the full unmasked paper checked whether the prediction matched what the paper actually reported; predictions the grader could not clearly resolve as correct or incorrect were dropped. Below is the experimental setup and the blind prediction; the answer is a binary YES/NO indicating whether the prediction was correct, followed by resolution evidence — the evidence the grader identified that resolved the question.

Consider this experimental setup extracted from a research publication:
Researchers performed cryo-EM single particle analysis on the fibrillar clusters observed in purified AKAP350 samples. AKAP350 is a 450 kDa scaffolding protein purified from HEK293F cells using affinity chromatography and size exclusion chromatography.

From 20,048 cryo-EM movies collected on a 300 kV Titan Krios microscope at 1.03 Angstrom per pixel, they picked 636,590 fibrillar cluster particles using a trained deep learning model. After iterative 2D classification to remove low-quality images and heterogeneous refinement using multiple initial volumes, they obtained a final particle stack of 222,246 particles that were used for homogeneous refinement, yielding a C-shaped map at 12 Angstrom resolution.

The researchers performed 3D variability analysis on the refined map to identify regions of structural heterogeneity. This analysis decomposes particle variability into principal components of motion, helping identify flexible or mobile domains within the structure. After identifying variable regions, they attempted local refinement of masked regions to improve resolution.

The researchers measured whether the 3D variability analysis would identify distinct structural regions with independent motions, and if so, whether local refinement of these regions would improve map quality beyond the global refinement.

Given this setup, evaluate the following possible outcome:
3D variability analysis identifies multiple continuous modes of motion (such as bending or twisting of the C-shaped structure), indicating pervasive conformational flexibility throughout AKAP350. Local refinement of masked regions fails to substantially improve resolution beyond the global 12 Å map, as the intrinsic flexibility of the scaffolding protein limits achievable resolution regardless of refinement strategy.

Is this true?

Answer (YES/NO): YES